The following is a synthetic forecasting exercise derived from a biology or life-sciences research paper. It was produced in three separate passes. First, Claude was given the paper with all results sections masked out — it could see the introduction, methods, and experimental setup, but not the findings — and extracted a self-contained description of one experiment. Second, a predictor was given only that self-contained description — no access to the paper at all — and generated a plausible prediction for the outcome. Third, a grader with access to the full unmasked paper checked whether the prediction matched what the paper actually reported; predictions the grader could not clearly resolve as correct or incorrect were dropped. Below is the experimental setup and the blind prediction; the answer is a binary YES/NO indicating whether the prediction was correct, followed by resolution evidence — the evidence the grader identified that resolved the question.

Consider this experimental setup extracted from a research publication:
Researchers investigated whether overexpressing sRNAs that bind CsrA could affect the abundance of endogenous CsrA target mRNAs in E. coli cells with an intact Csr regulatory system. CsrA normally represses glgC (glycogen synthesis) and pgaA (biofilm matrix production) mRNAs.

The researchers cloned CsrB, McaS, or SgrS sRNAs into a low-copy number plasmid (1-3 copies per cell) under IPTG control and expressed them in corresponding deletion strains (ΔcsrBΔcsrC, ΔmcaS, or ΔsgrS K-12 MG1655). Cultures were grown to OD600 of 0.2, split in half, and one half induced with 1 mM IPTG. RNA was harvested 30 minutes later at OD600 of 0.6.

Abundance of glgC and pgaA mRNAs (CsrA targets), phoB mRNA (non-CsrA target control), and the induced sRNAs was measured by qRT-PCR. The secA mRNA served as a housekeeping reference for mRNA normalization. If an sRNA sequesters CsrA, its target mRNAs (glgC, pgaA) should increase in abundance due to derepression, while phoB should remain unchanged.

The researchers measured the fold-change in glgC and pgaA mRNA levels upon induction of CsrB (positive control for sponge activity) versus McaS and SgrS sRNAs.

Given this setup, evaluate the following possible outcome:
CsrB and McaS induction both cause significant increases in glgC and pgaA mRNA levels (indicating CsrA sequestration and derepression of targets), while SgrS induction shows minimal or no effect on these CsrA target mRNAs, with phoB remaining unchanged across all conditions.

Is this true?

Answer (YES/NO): NO